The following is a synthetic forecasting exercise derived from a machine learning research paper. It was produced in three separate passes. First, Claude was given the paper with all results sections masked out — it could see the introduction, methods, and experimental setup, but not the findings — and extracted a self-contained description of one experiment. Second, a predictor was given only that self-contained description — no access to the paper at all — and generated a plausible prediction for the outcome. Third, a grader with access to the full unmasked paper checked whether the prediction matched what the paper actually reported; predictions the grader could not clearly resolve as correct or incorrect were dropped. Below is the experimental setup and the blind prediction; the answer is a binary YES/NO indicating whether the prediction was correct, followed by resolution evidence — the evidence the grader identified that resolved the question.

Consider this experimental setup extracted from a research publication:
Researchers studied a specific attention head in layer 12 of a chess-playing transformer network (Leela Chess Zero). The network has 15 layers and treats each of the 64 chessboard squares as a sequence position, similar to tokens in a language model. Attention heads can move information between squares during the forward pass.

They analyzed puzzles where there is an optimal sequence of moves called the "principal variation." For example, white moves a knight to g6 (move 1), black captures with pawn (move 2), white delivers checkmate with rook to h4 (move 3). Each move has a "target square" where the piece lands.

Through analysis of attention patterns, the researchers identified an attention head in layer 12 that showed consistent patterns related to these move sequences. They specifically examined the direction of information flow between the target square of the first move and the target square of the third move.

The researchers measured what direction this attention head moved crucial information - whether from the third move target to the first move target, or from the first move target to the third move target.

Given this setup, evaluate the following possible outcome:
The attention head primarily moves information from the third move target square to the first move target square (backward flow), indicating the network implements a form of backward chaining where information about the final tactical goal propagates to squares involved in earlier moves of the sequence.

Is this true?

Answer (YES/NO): YES